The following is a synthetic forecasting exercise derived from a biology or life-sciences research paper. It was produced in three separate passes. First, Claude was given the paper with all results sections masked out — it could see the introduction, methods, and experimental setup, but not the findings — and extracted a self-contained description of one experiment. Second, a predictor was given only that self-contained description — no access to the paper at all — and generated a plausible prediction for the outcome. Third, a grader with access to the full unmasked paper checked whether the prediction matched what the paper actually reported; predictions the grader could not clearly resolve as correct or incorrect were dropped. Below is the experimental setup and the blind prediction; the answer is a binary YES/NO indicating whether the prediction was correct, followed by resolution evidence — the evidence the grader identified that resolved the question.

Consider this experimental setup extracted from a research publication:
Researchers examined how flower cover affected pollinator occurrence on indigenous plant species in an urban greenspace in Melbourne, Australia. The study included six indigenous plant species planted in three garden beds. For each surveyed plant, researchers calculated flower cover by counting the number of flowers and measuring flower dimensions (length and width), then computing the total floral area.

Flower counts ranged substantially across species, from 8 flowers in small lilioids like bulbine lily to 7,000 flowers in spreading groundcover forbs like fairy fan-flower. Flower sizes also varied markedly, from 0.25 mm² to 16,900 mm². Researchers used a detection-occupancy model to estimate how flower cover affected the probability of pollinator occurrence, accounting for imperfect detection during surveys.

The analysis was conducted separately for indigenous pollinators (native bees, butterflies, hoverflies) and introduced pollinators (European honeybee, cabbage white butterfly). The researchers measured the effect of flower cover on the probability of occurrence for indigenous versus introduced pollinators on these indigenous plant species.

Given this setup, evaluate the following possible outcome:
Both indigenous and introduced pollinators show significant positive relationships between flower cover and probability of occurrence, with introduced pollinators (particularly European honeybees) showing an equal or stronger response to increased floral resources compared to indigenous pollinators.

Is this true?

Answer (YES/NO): NO